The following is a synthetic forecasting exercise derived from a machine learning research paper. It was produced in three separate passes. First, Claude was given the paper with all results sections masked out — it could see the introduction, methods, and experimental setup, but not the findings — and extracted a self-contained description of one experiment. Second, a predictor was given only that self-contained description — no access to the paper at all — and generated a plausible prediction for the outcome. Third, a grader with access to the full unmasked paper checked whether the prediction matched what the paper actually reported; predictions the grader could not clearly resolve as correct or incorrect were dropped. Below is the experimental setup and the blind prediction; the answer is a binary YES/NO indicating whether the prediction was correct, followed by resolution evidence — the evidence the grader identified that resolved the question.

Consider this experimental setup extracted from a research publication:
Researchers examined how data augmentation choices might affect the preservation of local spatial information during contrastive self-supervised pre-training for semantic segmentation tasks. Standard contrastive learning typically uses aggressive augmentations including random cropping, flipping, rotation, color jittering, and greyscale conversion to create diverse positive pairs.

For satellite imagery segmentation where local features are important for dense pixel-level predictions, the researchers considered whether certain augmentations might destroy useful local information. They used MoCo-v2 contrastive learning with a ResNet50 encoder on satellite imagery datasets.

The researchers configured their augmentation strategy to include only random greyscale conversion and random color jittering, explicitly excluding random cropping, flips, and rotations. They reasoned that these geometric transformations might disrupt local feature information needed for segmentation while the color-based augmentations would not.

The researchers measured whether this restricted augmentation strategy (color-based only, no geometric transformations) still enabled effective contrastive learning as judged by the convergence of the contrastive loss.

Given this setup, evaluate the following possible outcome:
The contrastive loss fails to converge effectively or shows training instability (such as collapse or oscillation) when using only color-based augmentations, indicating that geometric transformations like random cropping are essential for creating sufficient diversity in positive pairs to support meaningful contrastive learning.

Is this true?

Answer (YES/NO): NO